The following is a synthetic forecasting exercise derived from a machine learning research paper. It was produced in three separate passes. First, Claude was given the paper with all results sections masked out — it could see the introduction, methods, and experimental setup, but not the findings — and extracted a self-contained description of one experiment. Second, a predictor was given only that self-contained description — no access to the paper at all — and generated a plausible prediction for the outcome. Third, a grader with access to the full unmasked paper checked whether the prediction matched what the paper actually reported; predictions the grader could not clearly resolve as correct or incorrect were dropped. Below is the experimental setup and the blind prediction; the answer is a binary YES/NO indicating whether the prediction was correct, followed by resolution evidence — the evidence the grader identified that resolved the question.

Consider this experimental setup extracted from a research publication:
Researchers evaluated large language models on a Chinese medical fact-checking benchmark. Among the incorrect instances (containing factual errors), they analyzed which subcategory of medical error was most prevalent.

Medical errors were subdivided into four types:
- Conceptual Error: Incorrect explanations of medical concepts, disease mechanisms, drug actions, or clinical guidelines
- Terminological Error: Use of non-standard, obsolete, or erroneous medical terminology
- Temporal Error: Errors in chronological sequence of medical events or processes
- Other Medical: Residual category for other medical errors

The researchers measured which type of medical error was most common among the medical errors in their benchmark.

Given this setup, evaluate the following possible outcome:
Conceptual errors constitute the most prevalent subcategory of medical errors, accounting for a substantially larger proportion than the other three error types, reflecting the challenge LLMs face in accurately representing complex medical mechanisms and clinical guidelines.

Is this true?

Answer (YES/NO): YES